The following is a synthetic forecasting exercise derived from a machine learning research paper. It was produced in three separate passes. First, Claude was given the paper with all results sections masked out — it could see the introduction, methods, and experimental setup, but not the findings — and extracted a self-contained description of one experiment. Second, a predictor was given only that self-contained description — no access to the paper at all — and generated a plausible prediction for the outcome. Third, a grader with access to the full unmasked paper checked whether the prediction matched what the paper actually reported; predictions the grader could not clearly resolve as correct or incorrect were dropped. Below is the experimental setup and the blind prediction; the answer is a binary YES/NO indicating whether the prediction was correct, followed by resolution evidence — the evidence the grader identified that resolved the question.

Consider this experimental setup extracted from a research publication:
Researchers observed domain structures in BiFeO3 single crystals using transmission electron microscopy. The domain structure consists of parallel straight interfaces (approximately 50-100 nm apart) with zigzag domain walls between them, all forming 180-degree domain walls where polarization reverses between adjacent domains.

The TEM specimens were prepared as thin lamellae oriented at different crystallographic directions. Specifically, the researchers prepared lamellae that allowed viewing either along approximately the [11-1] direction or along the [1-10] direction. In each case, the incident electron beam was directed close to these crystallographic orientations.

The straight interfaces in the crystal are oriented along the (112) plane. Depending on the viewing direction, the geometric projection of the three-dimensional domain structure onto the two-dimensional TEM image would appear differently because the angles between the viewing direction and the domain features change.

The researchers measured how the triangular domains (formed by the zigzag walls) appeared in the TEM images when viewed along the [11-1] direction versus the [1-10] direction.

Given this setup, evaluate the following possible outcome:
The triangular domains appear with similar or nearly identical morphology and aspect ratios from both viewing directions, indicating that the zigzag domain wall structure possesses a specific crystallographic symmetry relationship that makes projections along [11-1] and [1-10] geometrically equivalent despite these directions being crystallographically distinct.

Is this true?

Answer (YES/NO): NO